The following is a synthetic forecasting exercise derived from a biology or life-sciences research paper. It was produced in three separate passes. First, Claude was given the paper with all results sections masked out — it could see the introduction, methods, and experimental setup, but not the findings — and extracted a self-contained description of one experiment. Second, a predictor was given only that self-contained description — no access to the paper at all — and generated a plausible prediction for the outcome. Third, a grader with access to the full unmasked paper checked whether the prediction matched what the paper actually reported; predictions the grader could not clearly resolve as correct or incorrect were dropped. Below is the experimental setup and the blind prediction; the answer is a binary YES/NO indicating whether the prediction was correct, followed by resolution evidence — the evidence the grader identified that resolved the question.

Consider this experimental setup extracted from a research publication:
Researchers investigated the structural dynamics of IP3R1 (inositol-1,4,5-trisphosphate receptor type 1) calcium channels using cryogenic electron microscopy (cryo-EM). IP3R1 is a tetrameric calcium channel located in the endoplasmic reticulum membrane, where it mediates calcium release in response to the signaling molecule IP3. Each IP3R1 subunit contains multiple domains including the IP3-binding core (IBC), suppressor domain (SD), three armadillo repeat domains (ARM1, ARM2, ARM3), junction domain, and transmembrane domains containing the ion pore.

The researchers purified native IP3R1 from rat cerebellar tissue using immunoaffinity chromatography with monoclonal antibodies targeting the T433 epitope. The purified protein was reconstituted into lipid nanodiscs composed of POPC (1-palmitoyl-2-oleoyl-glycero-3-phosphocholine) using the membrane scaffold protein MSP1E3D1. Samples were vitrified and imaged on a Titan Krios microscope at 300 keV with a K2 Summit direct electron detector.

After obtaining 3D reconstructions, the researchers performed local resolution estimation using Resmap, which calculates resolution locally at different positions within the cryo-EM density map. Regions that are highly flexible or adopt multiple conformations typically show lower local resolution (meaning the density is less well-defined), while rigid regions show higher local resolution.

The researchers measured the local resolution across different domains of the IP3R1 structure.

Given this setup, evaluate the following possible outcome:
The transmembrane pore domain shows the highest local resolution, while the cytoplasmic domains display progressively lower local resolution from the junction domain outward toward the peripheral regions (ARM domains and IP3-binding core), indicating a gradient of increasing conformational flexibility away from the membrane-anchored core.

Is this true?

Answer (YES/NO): NO